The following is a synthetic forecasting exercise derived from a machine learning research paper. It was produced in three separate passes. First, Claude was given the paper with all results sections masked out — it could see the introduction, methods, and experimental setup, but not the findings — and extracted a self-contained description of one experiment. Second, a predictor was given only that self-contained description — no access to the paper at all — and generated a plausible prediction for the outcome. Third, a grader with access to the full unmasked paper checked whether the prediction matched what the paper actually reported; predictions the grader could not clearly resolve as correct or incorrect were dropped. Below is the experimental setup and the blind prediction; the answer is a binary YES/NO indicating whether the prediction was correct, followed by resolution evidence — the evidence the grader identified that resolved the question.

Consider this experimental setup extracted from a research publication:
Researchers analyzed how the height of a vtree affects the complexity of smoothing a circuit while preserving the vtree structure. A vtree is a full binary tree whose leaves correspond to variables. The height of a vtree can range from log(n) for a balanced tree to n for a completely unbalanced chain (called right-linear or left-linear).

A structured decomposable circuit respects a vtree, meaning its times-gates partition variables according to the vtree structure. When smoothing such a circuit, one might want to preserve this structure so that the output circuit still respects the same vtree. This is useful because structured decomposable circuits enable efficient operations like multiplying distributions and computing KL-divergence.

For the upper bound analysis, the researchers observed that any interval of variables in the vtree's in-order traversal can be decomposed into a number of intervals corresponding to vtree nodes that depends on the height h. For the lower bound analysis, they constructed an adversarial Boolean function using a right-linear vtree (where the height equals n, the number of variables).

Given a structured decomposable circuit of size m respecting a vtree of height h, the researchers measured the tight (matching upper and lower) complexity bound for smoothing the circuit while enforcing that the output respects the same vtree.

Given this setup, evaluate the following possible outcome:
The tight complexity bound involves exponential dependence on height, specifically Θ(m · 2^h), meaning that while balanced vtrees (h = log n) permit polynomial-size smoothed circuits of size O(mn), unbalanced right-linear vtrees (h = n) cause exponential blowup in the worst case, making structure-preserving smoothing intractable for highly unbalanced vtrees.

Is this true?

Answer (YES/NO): NO